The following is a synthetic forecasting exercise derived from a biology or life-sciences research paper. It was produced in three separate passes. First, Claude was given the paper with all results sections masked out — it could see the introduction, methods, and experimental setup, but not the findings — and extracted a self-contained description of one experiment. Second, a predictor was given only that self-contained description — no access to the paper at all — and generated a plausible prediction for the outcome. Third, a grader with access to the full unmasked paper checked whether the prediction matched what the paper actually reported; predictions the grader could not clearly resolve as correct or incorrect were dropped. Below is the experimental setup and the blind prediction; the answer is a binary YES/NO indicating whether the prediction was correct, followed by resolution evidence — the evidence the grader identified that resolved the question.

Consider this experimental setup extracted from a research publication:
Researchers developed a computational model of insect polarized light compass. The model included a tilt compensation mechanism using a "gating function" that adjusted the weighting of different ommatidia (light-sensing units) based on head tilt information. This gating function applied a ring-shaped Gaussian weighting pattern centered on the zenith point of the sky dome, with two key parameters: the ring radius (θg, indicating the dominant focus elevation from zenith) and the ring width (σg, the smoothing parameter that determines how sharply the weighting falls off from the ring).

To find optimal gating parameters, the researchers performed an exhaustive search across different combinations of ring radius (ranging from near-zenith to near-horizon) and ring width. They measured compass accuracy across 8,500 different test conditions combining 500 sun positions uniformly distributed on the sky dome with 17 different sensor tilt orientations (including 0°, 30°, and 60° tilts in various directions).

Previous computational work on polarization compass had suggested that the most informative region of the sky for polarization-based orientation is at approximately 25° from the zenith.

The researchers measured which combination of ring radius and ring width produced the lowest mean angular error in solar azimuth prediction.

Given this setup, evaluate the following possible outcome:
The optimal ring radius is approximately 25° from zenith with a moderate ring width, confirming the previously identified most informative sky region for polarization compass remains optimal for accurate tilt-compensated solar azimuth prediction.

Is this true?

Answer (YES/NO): NO